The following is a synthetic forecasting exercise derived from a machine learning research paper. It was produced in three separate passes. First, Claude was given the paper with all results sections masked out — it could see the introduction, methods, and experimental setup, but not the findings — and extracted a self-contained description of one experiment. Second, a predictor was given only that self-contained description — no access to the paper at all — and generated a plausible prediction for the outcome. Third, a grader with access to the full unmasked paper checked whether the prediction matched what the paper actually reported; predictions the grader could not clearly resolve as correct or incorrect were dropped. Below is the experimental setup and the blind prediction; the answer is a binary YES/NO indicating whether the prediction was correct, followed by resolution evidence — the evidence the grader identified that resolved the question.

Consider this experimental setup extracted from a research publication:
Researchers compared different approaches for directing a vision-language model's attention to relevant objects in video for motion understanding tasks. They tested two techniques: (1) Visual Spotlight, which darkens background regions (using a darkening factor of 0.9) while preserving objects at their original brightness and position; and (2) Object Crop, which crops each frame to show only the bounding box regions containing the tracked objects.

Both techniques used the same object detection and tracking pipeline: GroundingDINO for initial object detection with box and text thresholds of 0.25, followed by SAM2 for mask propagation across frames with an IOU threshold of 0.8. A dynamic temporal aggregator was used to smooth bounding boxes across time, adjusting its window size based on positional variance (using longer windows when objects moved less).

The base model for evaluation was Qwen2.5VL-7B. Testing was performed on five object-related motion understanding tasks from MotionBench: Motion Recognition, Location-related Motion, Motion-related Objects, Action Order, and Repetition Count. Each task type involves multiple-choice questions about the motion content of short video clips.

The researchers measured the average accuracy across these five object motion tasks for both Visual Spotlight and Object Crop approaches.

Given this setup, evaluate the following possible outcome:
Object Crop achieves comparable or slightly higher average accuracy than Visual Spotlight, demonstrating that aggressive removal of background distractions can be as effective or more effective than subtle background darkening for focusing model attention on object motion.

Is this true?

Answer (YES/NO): NO